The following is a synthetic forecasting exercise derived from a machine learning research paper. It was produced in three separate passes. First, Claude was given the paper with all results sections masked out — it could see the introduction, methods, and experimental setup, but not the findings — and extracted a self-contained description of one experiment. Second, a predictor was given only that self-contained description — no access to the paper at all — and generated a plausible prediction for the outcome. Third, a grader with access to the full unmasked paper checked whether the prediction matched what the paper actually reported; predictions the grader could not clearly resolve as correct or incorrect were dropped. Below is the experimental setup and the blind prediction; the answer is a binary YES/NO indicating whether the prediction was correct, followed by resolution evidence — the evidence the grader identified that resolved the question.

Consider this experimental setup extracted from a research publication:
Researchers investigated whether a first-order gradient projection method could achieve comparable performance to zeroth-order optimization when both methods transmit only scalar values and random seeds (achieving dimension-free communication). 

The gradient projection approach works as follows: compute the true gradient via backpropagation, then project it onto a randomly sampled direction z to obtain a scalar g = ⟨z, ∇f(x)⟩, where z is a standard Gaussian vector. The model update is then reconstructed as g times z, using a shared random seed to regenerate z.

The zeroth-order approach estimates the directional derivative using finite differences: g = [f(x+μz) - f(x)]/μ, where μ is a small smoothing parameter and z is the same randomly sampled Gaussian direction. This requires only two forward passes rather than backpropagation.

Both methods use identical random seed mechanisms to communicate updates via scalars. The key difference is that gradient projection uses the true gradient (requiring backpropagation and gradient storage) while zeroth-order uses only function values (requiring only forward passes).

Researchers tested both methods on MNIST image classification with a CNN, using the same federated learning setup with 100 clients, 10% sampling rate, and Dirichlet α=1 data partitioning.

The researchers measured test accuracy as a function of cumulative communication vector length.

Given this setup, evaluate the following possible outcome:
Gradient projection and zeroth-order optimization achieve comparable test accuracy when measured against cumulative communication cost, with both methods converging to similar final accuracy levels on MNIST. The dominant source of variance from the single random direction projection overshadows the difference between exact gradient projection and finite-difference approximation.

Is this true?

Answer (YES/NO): NO